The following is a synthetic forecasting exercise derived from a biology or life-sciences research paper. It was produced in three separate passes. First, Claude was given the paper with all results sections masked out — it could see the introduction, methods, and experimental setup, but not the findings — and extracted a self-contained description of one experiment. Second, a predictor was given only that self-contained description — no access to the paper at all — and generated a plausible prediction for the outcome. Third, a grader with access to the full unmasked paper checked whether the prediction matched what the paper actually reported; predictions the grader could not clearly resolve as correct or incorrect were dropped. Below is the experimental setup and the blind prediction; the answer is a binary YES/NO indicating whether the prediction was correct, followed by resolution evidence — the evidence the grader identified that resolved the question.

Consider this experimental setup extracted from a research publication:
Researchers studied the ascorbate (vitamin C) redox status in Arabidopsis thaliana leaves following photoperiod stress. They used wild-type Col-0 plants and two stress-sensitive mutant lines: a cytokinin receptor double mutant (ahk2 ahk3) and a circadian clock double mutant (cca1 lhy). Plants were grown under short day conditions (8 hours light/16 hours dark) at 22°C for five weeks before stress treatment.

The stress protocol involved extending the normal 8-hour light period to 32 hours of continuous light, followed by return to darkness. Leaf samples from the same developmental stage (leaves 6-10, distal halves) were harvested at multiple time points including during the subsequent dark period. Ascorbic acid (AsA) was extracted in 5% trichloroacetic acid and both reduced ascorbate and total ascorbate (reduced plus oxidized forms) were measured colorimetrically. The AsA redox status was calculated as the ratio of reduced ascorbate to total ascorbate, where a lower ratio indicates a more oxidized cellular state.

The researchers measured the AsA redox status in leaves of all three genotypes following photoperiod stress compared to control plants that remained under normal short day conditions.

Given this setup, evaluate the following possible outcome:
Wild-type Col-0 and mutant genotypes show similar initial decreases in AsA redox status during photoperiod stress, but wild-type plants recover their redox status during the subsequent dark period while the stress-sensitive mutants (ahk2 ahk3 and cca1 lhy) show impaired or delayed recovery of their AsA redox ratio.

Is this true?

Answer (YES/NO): NO